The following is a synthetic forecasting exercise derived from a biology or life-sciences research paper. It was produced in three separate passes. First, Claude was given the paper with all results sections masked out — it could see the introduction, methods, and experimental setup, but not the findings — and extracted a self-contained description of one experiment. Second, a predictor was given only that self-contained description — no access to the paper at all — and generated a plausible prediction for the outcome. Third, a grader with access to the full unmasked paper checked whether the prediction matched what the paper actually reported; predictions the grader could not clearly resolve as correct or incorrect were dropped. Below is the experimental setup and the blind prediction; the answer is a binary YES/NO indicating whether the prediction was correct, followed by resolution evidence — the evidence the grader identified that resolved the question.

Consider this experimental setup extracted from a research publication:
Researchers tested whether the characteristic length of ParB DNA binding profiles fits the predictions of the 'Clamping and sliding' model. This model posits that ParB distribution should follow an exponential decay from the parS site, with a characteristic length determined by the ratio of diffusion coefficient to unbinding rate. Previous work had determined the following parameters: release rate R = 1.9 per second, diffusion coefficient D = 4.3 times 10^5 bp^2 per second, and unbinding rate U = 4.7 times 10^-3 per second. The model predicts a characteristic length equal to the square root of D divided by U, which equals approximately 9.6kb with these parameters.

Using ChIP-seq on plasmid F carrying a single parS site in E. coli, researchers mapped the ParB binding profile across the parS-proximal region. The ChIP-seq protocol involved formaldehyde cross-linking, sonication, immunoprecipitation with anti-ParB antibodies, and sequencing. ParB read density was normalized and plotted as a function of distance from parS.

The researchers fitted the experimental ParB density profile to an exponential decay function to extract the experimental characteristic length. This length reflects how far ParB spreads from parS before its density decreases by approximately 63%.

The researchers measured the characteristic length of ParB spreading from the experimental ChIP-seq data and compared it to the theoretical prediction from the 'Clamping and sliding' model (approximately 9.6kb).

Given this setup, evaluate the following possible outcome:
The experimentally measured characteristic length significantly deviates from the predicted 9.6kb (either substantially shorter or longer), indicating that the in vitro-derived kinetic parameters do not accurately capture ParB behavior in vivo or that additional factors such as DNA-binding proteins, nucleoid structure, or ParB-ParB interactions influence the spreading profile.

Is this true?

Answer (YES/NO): YES